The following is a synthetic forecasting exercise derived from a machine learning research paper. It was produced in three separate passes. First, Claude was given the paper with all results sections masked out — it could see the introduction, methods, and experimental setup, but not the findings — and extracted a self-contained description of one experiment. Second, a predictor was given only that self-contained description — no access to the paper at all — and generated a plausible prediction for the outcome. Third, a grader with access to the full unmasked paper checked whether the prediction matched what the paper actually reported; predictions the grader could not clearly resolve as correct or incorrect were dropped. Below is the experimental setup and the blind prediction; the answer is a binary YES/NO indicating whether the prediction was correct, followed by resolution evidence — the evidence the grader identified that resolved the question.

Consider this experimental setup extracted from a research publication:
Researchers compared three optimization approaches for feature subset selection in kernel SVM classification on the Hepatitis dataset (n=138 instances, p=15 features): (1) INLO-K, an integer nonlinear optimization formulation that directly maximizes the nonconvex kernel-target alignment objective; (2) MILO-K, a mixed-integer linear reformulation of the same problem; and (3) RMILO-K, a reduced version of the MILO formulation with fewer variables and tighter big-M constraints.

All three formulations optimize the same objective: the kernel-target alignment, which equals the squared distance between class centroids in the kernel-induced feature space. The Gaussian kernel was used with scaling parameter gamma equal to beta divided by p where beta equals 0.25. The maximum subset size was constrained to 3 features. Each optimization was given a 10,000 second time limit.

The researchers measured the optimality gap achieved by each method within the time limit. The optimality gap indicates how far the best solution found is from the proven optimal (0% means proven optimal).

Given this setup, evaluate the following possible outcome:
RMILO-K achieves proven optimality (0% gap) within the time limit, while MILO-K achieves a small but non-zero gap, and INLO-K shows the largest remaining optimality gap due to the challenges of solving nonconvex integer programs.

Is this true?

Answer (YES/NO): NO